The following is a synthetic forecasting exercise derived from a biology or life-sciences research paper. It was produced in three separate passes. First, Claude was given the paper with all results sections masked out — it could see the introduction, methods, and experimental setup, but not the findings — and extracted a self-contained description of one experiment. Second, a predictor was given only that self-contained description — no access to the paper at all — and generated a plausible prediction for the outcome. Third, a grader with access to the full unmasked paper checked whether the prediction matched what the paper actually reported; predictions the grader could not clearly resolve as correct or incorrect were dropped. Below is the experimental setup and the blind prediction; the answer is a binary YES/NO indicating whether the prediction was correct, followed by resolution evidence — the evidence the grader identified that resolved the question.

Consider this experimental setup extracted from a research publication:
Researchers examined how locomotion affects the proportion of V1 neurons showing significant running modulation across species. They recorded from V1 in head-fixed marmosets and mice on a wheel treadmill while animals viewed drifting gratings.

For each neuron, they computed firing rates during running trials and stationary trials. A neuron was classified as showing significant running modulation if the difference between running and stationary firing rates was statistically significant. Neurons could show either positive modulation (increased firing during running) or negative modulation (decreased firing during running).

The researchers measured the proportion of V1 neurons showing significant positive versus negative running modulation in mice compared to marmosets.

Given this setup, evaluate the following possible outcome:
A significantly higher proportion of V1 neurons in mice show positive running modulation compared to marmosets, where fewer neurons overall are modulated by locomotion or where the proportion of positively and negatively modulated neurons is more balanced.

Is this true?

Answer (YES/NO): YES